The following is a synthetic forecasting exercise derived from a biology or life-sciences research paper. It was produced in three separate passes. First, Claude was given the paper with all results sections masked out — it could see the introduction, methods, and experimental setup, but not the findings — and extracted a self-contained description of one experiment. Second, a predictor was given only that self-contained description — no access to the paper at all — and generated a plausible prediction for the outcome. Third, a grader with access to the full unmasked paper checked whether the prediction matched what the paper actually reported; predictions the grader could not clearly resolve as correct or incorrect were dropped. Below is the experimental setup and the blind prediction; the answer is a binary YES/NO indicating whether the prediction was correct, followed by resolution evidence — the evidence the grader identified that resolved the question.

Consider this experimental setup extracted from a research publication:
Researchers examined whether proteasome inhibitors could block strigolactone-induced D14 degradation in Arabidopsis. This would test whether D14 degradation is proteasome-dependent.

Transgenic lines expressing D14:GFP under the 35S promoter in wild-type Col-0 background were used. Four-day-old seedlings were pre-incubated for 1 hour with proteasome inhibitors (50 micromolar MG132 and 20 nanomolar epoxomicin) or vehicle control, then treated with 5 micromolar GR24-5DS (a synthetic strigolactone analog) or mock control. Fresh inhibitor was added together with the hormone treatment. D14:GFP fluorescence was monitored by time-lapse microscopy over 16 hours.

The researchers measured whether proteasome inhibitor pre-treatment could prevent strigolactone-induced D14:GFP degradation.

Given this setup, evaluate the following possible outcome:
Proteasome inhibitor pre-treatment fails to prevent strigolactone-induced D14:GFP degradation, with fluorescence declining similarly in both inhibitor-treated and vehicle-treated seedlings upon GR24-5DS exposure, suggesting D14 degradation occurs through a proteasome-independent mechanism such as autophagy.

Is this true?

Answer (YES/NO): NO